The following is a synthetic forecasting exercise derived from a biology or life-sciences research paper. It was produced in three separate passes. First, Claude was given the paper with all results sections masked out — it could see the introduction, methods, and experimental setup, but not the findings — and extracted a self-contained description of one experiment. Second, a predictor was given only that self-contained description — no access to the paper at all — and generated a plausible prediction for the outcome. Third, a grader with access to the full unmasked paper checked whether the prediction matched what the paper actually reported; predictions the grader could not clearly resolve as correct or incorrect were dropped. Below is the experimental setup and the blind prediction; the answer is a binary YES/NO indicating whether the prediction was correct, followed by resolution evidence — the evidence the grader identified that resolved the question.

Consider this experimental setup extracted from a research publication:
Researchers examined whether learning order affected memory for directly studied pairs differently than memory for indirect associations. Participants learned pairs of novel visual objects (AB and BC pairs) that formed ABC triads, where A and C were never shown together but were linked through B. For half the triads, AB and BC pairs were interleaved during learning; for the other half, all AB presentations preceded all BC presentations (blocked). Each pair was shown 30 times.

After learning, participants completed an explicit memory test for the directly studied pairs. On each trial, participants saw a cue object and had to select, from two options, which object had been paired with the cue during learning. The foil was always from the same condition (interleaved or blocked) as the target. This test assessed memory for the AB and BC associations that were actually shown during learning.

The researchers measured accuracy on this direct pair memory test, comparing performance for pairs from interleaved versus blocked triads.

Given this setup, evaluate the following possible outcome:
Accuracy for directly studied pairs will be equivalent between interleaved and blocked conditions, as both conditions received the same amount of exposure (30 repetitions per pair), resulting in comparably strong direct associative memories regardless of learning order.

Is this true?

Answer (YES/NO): YES